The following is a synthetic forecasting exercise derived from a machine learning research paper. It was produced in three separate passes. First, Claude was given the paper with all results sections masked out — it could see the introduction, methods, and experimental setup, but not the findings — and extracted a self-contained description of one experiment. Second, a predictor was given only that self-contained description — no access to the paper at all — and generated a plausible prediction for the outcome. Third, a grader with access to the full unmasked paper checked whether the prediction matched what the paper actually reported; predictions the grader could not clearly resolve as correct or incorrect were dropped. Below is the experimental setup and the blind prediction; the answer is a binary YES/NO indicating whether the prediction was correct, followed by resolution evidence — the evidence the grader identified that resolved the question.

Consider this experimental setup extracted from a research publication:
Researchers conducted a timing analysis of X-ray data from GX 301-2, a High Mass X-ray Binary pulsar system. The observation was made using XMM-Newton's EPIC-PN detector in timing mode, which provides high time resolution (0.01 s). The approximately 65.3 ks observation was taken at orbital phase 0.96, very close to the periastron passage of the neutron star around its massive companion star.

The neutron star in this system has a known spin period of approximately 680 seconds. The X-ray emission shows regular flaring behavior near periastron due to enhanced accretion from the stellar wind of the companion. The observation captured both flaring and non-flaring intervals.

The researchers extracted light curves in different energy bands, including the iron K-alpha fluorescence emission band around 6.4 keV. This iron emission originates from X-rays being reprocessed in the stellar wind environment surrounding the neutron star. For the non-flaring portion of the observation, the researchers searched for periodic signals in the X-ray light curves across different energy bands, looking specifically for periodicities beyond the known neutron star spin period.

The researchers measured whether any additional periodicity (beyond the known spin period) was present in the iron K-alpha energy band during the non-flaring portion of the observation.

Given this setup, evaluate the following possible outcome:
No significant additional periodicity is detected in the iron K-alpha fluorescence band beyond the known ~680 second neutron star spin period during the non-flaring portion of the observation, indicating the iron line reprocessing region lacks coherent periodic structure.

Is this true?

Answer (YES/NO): NO